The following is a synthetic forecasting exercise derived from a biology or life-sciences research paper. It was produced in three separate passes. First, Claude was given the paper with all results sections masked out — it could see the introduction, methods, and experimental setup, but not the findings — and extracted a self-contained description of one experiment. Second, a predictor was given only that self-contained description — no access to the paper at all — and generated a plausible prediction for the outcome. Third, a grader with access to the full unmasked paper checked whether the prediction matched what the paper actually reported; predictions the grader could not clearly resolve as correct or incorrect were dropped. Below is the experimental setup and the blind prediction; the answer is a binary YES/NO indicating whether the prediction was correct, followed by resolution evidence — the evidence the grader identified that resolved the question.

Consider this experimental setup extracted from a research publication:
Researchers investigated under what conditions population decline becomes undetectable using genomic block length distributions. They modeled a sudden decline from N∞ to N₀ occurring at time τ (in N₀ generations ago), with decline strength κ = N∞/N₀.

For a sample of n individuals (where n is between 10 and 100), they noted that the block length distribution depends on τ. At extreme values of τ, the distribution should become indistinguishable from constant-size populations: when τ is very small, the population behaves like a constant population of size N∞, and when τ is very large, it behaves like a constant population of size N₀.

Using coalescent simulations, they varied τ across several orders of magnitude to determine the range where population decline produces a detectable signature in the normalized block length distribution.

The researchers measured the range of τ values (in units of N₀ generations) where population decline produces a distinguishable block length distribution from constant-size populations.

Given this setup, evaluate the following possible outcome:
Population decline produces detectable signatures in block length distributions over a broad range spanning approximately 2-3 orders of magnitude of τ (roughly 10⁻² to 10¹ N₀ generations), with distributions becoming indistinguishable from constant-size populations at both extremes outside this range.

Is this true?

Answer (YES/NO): NO